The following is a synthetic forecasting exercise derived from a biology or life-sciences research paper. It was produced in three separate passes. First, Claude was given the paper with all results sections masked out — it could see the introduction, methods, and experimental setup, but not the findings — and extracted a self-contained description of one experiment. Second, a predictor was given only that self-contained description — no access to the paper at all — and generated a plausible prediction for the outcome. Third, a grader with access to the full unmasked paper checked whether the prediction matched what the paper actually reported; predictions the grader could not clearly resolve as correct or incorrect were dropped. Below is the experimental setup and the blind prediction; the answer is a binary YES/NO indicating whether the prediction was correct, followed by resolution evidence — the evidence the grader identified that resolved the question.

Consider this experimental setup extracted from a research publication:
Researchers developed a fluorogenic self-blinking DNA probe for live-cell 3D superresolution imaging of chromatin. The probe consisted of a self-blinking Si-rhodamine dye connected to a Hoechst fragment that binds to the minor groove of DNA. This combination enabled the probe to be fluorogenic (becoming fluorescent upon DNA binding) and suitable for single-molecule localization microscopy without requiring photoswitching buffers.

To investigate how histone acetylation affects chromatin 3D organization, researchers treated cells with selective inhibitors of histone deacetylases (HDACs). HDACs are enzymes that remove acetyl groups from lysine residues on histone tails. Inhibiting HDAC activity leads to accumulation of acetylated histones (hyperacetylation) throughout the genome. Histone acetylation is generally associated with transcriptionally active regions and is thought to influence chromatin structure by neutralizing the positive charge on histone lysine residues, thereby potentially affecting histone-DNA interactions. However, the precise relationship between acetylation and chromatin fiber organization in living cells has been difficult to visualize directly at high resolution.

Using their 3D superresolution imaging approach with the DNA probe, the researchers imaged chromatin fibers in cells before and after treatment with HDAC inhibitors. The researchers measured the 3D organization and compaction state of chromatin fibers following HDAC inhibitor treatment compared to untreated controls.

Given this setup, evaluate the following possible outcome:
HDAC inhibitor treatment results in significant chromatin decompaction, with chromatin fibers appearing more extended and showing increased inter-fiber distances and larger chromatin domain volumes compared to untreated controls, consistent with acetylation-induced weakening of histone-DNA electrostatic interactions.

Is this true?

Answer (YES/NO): NO